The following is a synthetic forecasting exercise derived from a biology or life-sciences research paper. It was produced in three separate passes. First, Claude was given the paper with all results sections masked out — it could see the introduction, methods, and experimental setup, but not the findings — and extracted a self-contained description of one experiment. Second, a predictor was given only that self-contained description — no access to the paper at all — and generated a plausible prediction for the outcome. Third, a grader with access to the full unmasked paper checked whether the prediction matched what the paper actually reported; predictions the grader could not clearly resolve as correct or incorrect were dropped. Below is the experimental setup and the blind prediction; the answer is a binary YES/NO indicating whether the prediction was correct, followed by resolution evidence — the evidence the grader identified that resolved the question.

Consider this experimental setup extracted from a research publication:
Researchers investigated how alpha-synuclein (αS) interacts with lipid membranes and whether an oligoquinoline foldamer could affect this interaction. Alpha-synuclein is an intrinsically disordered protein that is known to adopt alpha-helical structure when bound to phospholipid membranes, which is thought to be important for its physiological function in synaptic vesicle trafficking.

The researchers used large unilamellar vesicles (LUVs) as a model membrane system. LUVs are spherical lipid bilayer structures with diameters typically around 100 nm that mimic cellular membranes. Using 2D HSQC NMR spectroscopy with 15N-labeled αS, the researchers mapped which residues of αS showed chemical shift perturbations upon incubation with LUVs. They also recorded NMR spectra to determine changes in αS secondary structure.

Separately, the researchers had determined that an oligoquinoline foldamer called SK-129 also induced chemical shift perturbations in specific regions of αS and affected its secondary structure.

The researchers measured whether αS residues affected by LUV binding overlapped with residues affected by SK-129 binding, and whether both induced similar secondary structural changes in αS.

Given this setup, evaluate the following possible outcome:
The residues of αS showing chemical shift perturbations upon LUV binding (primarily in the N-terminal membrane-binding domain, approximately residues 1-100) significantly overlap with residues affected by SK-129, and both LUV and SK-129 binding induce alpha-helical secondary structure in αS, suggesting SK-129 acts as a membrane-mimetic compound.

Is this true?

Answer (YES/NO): YES